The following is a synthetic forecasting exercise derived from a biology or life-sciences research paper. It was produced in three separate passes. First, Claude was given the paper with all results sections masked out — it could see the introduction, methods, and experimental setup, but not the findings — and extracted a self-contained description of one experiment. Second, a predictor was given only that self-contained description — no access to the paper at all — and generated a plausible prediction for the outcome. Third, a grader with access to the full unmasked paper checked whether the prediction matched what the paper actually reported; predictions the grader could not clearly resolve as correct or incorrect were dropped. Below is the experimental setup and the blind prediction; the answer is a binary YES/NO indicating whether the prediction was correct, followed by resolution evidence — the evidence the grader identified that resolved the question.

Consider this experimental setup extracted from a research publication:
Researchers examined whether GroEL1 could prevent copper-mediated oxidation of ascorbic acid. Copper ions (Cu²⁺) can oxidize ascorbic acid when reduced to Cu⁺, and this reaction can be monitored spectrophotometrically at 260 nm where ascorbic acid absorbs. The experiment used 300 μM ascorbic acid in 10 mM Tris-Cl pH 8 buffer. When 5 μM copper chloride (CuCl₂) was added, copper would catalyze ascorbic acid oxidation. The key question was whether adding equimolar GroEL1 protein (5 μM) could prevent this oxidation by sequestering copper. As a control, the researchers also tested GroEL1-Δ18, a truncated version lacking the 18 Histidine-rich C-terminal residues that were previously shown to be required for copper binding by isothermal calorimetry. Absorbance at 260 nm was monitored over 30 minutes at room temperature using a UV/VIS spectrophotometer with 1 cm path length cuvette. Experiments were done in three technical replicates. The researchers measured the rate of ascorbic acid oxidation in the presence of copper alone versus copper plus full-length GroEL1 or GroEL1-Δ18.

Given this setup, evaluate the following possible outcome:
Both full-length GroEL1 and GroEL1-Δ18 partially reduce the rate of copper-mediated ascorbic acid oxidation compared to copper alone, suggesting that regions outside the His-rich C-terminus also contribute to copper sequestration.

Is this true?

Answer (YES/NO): NO